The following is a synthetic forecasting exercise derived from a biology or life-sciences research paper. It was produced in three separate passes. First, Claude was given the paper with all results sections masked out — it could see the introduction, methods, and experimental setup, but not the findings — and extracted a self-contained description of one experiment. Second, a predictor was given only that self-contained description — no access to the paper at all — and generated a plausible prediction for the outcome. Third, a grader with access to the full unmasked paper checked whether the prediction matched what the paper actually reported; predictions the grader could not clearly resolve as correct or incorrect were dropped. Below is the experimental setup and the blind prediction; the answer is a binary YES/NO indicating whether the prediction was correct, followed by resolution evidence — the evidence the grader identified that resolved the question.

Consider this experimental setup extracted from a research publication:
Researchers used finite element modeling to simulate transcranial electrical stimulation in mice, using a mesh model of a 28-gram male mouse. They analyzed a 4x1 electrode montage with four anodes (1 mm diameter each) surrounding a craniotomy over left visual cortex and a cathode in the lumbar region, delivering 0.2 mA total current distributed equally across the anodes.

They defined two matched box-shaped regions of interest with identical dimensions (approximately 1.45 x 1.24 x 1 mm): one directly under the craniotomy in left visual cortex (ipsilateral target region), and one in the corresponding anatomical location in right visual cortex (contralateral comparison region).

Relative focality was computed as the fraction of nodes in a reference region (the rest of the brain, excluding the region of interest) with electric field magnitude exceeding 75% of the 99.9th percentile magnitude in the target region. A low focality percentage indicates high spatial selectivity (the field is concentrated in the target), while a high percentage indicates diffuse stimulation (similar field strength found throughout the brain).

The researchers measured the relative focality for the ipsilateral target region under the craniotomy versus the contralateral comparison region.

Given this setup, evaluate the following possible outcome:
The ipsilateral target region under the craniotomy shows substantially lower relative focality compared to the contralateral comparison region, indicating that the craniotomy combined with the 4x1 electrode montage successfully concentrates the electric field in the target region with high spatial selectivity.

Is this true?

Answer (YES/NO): NO